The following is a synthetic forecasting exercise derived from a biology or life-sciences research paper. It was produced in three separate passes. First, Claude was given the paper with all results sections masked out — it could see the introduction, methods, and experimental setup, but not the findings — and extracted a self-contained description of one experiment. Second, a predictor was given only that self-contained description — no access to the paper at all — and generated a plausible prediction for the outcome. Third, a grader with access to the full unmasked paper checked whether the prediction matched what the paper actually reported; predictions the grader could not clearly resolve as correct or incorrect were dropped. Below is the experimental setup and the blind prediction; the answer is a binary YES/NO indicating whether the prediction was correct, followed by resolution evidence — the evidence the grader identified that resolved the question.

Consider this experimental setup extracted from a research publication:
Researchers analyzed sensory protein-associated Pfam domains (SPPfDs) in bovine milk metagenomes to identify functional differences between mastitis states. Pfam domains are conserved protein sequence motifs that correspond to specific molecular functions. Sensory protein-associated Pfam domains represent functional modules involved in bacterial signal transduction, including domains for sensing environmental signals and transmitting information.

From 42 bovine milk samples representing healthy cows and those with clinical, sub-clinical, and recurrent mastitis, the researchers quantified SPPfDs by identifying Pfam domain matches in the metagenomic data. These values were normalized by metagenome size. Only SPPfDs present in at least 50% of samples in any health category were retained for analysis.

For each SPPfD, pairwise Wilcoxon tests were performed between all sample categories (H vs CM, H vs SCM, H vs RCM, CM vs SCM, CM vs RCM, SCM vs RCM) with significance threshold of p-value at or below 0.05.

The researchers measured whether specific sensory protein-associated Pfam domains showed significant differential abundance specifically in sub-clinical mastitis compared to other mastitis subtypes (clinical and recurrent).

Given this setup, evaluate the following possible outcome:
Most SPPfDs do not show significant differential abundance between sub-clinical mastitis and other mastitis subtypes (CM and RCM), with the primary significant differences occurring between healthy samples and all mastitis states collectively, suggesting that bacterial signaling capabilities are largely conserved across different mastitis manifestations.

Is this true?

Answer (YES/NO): NO